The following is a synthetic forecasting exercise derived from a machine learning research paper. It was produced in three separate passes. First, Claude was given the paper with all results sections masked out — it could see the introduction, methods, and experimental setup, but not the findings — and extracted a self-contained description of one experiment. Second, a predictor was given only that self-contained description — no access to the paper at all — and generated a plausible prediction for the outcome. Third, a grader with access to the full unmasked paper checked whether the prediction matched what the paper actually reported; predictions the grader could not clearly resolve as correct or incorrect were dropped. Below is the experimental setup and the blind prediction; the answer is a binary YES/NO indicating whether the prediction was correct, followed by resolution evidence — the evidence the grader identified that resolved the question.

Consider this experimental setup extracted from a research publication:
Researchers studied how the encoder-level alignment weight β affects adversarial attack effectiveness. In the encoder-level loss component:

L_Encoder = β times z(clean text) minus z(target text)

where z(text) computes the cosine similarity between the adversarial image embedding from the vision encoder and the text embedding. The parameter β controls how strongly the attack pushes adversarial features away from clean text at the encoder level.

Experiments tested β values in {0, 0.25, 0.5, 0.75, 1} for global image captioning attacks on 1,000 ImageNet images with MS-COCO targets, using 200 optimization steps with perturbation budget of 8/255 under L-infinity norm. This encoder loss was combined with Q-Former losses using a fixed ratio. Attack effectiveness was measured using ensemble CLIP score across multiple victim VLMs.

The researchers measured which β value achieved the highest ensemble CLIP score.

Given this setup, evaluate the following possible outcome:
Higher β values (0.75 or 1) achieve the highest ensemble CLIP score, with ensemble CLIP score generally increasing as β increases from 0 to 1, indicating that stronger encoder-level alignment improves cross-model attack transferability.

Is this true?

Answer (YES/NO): NO